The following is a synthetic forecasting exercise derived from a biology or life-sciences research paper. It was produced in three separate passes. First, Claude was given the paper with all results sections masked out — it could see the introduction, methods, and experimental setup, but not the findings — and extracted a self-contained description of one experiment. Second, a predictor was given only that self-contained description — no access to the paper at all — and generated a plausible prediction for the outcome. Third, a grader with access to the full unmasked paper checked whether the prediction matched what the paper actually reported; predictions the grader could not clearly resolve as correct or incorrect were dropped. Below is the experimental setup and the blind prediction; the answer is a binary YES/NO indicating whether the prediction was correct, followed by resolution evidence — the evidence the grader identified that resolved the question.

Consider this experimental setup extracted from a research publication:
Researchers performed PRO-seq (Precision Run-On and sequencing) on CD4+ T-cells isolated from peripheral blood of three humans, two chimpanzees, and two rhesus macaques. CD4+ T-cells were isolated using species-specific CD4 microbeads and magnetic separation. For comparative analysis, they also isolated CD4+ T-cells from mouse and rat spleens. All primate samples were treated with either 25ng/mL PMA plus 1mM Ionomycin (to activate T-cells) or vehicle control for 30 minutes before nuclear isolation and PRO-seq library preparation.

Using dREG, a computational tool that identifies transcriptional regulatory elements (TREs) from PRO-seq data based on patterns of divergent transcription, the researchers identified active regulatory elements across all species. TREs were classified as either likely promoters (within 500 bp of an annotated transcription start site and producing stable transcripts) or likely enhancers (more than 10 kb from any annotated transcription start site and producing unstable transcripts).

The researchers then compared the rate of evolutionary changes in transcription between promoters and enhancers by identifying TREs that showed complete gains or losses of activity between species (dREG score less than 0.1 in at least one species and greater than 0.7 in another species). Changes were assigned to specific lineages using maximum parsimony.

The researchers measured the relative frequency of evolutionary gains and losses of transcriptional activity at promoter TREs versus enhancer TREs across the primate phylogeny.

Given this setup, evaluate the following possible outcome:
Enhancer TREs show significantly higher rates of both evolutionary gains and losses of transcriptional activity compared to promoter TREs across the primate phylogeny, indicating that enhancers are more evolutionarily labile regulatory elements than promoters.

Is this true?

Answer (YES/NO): YES